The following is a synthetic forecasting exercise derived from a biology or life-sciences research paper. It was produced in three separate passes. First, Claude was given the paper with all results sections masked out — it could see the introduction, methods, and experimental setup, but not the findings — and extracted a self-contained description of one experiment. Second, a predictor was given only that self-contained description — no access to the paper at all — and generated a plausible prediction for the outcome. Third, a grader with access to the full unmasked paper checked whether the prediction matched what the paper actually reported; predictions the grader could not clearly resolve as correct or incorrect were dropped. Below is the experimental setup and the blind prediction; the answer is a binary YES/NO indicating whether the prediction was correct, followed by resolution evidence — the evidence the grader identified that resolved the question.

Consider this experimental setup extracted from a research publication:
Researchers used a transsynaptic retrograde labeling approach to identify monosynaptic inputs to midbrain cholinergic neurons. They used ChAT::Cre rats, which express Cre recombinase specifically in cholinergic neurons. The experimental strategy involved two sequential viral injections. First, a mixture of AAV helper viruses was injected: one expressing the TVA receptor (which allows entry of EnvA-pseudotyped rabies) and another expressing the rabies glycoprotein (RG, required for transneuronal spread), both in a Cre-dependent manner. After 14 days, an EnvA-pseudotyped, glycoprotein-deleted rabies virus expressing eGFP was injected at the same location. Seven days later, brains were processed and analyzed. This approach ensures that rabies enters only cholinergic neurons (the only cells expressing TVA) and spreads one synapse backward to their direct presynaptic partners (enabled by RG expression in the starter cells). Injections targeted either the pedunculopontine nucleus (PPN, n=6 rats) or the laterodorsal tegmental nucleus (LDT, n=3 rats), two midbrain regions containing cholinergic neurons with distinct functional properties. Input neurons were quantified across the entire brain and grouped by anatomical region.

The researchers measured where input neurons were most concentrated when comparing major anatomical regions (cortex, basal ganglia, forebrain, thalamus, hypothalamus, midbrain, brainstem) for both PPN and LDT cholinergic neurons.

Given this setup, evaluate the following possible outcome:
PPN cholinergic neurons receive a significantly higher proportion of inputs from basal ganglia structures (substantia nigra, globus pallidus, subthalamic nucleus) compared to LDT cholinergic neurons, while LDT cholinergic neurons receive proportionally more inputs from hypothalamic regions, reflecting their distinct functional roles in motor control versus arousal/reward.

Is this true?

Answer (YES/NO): NO